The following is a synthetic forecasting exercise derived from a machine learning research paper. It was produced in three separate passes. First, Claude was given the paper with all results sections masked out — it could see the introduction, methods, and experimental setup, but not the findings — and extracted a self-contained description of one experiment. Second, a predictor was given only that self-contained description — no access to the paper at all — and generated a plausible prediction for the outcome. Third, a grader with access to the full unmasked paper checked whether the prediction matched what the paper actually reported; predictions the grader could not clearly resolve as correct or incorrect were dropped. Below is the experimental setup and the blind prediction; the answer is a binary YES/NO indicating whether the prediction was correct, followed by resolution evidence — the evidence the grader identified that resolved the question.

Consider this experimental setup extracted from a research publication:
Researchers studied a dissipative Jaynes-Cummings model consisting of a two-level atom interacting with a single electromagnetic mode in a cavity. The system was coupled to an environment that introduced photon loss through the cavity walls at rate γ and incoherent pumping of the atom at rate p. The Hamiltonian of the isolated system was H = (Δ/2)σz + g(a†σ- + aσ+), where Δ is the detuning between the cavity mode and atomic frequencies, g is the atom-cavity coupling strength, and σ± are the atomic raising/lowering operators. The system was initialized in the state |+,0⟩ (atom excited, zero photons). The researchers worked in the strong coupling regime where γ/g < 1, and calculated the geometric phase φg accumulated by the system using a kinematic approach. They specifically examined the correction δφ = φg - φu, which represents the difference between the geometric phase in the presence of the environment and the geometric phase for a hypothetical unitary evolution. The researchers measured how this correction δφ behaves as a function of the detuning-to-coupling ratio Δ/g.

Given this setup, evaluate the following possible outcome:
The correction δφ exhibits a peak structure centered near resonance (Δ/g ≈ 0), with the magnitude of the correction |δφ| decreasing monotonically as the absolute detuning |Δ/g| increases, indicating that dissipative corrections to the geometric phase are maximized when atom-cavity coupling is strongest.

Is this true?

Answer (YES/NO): NO